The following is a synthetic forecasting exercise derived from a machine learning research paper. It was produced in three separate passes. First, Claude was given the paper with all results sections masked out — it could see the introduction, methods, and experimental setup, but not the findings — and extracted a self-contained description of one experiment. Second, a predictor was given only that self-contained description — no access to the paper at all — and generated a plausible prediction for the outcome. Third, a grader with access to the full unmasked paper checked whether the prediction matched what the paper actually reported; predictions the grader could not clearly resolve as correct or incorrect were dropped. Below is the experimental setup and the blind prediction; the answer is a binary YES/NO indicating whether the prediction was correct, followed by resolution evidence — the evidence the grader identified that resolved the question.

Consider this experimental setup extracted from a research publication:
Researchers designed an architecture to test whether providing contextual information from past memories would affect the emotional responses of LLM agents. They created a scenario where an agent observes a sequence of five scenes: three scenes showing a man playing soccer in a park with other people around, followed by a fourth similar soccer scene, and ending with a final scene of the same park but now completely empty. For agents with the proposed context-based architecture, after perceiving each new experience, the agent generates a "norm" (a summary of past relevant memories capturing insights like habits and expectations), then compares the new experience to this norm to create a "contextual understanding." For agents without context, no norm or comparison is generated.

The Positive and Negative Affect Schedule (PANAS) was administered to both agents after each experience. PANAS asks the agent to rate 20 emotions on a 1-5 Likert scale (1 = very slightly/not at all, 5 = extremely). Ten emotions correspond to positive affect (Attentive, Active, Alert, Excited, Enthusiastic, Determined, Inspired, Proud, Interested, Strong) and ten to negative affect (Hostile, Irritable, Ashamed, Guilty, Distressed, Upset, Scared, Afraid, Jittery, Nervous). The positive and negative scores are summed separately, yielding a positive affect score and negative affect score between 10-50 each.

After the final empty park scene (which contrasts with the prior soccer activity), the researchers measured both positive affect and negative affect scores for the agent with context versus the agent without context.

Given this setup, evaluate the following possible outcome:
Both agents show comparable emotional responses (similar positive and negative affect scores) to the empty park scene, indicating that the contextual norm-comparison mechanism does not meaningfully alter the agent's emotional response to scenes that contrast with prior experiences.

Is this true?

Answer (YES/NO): NO